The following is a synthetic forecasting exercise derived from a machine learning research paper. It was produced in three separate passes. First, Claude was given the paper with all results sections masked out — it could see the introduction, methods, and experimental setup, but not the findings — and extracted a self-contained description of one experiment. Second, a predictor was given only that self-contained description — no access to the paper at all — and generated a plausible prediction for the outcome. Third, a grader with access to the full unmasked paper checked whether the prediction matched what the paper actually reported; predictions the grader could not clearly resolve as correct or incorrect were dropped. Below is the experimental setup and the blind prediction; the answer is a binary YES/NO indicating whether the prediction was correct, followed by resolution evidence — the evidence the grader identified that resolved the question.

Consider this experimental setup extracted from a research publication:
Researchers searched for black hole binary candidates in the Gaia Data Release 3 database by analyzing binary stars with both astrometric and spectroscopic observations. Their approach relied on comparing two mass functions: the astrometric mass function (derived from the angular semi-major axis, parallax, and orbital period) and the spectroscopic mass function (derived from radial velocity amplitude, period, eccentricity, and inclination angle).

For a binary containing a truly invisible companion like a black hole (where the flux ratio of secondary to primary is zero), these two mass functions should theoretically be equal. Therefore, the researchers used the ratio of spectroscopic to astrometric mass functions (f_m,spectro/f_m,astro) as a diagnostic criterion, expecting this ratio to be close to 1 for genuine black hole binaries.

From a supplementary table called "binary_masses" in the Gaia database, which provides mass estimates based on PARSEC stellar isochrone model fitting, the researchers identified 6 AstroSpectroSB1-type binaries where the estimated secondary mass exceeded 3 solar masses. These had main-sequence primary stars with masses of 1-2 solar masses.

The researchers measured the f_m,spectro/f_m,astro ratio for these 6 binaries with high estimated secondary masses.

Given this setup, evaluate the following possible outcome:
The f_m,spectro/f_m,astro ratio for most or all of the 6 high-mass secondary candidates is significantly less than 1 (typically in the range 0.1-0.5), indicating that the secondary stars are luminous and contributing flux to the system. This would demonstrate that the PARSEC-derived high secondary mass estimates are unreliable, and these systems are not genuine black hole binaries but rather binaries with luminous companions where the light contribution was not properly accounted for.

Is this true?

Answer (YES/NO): NO